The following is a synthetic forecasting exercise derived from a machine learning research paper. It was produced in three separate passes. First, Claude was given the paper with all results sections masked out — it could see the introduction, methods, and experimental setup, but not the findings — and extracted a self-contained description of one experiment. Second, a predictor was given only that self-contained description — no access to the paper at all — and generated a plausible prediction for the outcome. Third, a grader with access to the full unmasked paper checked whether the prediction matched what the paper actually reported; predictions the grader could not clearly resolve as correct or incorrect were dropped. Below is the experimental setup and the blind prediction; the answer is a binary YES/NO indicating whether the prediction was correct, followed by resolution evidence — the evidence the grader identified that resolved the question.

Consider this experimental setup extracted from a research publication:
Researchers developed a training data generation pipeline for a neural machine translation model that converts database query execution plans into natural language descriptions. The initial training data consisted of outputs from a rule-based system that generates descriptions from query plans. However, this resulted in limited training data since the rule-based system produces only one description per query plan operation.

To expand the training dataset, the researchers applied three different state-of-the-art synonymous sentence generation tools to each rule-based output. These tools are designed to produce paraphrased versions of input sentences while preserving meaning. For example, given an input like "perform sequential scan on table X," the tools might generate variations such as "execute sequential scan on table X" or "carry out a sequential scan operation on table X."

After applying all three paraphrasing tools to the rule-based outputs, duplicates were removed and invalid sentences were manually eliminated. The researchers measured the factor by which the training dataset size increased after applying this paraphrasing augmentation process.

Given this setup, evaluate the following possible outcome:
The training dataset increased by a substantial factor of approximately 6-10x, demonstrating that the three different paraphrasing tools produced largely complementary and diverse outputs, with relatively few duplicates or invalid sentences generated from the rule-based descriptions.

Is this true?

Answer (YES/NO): NO